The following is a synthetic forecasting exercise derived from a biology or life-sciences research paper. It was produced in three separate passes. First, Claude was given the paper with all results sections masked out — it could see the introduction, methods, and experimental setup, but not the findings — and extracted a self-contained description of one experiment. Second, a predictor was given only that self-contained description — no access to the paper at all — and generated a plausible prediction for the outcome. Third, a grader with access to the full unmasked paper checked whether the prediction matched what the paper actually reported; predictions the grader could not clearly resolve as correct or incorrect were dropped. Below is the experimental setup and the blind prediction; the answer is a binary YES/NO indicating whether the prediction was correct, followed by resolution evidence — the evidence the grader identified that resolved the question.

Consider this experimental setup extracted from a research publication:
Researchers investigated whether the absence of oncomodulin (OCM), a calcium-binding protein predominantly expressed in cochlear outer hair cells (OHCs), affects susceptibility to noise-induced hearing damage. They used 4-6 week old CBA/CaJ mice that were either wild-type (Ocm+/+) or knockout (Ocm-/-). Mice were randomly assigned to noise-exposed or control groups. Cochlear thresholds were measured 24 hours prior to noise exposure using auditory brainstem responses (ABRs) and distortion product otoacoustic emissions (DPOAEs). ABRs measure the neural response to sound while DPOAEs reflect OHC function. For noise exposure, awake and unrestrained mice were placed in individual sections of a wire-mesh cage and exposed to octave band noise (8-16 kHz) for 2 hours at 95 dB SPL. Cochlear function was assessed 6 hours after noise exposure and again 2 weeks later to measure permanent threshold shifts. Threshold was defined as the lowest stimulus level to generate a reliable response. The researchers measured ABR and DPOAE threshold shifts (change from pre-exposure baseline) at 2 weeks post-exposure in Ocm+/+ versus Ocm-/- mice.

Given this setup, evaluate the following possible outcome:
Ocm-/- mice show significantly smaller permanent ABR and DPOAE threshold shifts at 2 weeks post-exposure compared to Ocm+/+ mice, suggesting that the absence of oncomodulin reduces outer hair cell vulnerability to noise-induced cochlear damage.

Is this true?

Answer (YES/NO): NO